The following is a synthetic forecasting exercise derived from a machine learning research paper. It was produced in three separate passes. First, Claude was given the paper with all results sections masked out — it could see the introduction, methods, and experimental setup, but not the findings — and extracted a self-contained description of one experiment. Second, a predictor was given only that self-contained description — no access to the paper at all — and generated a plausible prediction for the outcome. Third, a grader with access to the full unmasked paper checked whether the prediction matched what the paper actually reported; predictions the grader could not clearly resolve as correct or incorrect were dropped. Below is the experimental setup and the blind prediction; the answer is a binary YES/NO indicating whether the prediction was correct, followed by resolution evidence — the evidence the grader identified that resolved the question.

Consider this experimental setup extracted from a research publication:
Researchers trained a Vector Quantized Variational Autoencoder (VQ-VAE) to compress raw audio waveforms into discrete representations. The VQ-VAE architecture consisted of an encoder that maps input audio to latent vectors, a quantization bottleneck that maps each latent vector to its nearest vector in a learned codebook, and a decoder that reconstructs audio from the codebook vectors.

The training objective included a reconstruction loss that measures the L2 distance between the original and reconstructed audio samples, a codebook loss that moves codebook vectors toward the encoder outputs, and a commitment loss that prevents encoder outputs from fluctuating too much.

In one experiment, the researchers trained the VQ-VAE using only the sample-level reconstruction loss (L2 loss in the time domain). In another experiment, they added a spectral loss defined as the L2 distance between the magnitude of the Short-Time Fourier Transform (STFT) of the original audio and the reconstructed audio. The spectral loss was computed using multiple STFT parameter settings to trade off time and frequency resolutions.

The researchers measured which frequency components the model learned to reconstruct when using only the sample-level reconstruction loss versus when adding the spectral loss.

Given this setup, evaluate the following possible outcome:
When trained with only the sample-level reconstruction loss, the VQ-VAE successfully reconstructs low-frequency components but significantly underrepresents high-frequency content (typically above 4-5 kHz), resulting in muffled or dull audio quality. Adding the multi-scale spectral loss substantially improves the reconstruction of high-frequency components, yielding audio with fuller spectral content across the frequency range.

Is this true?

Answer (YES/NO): NO